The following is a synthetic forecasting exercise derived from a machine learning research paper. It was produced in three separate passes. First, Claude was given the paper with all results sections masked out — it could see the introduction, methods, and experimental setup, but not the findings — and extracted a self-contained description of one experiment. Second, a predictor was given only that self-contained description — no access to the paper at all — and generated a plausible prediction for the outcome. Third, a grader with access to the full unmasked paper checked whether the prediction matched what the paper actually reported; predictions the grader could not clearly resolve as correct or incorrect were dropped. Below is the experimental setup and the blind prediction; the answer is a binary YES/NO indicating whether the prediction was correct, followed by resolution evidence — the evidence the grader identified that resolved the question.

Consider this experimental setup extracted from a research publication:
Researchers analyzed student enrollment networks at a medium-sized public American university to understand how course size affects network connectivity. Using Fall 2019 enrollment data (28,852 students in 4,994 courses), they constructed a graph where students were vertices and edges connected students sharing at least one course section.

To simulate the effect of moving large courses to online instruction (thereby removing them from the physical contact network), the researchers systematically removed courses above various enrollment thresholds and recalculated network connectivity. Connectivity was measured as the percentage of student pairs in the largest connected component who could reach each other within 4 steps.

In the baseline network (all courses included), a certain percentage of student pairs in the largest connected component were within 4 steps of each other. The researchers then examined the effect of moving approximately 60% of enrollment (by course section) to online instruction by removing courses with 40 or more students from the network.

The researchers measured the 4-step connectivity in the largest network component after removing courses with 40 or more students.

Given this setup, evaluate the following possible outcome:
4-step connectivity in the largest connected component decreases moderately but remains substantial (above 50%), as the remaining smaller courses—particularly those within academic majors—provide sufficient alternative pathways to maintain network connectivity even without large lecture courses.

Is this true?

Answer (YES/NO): YES